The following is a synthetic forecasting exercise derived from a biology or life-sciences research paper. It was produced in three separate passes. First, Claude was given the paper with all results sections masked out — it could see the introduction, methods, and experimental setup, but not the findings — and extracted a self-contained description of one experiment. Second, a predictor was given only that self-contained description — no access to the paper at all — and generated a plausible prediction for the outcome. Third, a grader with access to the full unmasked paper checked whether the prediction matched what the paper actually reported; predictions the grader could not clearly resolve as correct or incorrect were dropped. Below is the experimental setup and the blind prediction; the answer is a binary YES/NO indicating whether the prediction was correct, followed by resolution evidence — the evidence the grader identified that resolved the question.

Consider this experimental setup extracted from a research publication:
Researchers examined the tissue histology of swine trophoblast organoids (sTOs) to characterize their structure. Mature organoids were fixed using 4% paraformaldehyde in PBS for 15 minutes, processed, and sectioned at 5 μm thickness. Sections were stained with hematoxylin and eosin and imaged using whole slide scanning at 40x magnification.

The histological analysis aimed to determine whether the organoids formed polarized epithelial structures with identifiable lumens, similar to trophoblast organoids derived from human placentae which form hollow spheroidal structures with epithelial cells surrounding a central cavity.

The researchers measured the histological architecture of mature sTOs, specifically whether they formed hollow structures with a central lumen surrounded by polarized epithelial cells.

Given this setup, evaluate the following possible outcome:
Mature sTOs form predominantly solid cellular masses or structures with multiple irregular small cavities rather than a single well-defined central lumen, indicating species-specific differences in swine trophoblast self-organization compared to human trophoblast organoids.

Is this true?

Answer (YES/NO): YES